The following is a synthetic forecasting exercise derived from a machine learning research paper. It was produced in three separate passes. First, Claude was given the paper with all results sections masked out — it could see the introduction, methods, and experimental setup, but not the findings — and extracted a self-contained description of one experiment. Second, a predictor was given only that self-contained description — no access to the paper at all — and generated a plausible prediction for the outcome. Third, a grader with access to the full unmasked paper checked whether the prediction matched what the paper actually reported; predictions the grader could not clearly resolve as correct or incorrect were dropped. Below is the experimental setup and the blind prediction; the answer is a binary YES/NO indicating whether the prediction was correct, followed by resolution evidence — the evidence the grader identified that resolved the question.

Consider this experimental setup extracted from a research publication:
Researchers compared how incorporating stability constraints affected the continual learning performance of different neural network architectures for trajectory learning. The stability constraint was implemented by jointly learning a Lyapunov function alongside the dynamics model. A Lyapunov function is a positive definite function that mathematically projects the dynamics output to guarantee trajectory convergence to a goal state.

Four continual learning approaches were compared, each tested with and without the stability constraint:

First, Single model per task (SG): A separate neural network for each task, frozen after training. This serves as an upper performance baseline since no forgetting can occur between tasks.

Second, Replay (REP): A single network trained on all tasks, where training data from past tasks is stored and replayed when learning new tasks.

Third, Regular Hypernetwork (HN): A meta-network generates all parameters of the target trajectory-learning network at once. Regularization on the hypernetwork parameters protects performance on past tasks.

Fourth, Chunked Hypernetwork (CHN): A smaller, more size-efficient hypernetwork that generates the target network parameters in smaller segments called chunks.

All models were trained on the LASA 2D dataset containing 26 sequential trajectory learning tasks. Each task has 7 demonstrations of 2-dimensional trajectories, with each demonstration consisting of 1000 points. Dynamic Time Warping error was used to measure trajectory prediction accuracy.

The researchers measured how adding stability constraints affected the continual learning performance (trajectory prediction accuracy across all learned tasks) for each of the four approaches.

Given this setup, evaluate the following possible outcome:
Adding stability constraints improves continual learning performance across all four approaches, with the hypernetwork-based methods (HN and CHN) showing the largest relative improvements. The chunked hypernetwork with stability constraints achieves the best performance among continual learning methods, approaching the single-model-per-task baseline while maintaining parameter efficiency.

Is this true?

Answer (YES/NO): NO